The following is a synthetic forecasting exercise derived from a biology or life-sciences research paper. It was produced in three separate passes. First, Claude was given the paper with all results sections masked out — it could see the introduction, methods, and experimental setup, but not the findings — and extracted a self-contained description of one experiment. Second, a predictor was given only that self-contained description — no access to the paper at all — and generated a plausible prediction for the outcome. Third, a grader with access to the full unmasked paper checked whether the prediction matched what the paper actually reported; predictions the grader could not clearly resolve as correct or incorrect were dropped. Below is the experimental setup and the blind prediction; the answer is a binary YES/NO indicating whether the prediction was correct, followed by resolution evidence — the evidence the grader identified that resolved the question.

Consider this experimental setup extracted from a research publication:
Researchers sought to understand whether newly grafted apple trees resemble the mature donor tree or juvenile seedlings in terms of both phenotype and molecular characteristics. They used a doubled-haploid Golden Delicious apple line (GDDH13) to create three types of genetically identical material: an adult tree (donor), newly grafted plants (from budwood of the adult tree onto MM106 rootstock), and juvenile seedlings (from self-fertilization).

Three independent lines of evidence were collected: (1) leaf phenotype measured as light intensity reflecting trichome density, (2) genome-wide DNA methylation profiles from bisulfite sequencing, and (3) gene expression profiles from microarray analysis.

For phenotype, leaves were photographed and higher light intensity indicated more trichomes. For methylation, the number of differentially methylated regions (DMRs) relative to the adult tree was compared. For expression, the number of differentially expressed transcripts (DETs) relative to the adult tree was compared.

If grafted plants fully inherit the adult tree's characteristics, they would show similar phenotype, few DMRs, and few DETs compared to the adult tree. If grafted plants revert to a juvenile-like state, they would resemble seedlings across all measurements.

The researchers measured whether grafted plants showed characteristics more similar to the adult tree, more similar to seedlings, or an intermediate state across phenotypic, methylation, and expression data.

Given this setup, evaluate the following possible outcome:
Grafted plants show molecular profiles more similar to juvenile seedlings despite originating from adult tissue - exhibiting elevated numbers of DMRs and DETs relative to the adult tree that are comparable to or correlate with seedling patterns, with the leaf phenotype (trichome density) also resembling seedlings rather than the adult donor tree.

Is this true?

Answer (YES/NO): NO